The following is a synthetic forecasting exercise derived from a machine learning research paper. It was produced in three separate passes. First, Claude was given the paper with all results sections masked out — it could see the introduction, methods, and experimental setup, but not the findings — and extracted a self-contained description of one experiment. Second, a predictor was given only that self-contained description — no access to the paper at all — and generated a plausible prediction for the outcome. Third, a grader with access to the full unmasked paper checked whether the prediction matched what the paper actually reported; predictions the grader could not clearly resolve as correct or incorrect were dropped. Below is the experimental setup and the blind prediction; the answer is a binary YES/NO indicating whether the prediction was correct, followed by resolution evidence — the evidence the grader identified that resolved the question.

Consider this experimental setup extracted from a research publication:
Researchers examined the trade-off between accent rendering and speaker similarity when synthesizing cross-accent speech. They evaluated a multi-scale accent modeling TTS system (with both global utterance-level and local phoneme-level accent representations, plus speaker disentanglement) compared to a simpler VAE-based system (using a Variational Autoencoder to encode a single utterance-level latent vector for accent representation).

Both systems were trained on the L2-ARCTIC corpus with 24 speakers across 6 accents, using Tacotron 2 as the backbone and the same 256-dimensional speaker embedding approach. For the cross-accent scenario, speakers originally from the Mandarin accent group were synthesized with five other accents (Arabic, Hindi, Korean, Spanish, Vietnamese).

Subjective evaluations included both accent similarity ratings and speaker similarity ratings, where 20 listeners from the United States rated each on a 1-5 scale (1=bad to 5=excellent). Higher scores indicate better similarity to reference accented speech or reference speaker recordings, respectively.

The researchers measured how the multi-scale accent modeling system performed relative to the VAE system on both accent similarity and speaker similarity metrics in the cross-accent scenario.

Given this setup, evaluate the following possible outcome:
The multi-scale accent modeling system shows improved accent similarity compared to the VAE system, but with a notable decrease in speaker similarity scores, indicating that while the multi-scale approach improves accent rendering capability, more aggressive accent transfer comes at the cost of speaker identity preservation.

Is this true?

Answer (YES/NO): YES